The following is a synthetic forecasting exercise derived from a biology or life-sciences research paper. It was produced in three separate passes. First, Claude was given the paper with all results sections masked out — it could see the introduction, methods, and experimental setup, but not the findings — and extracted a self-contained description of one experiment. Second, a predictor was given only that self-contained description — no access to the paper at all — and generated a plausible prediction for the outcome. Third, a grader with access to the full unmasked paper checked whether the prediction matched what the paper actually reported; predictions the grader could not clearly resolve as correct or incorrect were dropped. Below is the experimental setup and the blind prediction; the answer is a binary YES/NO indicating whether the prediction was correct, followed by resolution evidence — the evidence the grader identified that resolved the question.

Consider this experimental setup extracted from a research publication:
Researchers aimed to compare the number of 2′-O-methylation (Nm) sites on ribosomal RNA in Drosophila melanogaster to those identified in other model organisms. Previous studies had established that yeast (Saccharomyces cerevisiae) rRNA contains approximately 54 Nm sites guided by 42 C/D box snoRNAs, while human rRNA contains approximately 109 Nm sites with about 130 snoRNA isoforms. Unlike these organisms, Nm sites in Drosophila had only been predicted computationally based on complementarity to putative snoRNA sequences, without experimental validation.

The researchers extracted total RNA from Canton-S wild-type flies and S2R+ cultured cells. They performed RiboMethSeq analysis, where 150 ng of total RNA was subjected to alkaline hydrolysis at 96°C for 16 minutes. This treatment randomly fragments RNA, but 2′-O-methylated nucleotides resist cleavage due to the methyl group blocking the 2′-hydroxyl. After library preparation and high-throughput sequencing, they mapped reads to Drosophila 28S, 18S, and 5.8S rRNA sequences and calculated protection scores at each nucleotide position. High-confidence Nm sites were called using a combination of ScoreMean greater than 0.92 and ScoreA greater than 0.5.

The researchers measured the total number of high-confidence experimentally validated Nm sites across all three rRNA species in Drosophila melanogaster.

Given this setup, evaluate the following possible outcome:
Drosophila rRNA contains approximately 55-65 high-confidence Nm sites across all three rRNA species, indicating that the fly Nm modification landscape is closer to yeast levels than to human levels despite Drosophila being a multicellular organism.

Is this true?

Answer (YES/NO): YES